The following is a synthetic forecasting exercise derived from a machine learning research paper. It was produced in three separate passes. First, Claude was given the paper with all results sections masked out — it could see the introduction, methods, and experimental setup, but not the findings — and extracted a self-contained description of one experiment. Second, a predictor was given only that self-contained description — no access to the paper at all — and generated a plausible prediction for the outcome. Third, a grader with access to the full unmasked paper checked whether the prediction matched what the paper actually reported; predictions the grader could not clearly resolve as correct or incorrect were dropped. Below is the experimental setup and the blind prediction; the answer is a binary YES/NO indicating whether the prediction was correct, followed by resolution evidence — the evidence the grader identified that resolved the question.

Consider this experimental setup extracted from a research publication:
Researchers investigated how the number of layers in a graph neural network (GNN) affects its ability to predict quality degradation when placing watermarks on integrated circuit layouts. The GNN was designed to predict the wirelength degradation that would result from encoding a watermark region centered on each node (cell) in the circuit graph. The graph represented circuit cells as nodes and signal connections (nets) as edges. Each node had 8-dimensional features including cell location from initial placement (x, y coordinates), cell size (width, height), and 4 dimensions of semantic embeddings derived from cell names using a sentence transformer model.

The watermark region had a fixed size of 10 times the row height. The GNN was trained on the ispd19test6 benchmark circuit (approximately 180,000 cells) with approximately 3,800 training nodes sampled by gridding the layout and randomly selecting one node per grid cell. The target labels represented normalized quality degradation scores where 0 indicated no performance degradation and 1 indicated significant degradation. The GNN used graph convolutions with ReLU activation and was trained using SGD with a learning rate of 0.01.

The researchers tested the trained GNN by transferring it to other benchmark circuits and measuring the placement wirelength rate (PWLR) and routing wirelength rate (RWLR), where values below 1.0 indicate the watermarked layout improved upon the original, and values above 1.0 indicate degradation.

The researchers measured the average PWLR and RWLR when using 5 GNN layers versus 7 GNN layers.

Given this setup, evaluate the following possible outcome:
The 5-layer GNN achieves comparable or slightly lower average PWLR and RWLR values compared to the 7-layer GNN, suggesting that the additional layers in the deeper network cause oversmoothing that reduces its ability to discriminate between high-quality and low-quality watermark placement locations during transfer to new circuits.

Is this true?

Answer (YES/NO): NO